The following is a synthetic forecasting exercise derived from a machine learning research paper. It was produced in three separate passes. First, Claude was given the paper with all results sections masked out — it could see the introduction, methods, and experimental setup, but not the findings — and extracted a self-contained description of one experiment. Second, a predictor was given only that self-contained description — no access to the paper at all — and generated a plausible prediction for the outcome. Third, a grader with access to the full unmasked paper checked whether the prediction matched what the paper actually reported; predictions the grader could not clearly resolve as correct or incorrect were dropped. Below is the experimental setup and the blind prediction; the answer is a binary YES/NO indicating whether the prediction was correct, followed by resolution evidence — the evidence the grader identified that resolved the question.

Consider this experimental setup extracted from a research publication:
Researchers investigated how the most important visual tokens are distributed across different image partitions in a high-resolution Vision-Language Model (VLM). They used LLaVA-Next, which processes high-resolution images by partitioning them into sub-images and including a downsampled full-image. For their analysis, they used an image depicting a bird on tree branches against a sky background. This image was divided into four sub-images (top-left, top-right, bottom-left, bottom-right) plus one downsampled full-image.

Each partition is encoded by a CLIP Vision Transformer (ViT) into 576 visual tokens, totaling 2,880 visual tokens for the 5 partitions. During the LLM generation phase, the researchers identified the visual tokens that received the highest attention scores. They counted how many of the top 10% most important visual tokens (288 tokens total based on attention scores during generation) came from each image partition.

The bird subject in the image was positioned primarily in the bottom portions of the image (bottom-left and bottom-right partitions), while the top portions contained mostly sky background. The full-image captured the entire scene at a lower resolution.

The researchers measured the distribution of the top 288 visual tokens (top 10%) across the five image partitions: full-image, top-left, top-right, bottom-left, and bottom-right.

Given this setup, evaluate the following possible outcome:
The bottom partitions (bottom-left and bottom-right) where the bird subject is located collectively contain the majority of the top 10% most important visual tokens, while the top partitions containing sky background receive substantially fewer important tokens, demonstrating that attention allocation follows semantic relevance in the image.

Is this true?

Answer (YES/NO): YES